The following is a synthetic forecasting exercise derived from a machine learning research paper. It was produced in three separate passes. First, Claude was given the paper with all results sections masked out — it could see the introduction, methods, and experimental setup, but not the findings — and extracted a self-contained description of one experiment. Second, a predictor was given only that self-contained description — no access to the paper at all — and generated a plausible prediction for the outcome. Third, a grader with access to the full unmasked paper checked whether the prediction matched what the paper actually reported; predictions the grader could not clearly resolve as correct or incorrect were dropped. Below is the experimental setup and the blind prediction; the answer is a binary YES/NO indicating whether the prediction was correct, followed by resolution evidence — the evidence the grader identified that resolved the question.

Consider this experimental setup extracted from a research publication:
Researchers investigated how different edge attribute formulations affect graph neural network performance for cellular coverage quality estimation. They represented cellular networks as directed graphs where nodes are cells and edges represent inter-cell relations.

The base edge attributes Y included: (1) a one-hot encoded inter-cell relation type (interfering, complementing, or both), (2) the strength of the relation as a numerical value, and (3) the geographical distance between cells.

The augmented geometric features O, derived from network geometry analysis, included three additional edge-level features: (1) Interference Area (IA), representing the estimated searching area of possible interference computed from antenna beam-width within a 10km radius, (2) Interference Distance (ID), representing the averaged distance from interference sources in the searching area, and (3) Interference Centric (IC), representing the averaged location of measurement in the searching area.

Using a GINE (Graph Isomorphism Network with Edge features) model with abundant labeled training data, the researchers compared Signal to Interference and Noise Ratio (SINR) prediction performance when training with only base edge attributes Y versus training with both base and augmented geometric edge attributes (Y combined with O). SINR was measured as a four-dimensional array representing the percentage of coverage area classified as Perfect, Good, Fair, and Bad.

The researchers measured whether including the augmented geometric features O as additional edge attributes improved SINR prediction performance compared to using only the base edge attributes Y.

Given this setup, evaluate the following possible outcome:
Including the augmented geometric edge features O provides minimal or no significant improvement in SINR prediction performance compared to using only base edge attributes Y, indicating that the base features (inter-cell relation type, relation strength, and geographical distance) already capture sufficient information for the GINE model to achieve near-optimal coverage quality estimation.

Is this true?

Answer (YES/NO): YES